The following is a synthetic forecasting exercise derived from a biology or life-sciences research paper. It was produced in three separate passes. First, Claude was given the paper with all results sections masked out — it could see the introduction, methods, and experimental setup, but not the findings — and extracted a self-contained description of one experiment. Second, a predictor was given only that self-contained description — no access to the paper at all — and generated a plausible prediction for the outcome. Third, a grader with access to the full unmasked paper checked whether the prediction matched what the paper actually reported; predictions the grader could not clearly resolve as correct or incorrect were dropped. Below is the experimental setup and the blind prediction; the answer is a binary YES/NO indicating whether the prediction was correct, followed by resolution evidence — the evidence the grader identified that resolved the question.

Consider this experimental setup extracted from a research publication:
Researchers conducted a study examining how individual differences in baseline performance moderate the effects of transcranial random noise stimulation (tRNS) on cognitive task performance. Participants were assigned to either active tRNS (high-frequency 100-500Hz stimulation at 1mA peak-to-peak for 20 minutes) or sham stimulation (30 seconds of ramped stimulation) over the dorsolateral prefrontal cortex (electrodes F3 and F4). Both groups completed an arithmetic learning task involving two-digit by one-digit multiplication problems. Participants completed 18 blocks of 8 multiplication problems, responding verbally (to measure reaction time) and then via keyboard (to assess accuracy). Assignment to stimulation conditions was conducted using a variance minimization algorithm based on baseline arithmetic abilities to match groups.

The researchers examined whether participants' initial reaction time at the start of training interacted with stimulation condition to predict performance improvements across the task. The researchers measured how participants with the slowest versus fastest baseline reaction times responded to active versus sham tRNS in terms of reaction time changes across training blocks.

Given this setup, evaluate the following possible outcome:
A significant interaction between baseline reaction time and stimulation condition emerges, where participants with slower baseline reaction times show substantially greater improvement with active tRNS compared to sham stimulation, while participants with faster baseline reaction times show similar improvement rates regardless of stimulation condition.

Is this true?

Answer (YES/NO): YES